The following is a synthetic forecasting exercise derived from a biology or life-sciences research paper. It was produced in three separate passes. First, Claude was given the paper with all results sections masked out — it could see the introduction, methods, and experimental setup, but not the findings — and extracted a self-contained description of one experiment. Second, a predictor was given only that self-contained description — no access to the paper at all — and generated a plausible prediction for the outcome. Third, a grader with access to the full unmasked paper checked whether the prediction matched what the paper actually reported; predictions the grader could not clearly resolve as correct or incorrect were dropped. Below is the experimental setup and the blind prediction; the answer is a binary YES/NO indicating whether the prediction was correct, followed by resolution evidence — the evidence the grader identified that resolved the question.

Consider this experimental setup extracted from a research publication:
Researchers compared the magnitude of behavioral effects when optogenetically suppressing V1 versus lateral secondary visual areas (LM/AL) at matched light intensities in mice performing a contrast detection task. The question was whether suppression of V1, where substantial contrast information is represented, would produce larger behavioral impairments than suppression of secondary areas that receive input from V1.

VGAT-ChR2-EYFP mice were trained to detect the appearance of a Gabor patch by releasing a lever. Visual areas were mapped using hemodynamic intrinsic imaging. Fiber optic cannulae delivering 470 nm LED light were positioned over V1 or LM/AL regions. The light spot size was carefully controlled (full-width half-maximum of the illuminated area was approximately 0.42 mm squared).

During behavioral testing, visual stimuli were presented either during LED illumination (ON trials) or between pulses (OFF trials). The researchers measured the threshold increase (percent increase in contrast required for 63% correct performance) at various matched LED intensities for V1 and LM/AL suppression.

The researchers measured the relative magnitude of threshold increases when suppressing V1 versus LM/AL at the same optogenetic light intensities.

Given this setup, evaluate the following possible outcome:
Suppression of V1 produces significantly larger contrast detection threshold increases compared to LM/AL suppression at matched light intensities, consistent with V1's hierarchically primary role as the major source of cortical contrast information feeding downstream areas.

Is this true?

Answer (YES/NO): NO